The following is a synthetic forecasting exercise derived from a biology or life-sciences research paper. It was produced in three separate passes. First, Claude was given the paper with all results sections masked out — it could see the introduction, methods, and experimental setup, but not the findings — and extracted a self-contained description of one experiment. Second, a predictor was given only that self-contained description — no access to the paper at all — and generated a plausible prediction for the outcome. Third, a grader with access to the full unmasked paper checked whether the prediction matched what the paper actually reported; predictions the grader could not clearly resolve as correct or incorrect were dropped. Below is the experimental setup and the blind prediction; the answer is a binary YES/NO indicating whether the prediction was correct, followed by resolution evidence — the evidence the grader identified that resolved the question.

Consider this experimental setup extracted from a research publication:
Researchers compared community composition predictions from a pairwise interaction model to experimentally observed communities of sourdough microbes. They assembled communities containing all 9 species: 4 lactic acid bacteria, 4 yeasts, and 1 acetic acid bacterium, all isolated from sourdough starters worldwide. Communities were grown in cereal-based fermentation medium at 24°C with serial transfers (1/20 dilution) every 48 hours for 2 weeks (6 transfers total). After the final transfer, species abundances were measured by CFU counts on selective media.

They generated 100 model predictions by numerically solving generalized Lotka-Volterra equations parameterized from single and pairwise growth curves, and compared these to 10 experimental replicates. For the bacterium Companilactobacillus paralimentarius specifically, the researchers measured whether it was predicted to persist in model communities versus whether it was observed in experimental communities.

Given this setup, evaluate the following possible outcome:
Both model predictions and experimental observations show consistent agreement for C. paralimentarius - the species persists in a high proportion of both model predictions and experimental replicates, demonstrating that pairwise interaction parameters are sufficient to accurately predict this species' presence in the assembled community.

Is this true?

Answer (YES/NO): NO